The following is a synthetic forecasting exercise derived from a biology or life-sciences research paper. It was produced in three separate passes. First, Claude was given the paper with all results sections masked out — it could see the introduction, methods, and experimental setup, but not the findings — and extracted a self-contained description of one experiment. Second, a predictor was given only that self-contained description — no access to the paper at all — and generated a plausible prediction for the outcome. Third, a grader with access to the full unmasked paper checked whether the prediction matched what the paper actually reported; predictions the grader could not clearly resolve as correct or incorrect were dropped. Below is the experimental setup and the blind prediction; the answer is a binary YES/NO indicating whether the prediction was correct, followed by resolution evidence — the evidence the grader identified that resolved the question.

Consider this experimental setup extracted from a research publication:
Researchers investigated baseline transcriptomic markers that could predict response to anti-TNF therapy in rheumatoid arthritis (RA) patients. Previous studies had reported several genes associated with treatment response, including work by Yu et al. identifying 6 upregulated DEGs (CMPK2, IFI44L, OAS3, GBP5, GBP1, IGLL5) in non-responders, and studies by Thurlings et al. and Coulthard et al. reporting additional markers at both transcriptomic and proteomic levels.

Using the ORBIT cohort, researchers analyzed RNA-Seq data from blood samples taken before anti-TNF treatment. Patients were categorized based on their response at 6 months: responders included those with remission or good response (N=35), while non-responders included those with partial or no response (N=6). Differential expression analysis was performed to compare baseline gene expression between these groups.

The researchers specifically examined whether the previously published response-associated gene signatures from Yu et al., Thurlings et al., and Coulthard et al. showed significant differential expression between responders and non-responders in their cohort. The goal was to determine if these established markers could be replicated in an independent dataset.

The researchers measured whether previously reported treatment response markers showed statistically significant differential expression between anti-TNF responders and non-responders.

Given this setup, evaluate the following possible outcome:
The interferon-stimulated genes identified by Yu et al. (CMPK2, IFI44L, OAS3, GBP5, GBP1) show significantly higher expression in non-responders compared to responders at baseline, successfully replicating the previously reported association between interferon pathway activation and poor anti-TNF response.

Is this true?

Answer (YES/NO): NO